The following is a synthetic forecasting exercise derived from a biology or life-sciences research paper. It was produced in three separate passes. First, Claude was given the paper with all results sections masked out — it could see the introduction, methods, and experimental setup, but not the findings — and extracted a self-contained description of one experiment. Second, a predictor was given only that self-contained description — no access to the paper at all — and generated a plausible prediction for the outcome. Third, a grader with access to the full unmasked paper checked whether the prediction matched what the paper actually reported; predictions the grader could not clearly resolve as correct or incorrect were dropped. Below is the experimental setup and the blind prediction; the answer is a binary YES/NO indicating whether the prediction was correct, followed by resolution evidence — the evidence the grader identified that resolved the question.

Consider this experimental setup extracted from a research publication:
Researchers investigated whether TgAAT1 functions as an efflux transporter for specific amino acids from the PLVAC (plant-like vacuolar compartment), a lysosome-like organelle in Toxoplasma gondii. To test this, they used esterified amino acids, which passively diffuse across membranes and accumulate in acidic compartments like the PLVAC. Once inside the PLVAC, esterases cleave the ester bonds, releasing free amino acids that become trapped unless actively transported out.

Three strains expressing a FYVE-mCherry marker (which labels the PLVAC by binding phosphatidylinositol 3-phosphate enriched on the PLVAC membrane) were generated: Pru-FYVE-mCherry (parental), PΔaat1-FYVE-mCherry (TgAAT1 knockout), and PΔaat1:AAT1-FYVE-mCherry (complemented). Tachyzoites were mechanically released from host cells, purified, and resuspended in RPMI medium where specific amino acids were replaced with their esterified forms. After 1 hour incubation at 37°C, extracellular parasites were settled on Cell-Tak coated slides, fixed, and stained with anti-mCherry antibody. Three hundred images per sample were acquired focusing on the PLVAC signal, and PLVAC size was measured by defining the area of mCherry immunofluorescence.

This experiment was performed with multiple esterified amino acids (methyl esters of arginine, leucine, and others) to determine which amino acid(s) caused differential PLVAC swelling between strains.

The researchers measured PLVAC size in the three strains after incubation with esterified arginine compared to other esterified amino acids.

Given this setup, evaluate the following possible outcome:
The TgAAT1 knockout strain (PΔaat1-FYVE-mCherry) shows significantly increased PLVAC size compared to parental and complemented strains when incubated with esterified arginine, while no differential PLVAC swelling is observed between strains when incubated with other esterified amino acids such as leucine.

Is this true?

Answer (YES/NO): YES